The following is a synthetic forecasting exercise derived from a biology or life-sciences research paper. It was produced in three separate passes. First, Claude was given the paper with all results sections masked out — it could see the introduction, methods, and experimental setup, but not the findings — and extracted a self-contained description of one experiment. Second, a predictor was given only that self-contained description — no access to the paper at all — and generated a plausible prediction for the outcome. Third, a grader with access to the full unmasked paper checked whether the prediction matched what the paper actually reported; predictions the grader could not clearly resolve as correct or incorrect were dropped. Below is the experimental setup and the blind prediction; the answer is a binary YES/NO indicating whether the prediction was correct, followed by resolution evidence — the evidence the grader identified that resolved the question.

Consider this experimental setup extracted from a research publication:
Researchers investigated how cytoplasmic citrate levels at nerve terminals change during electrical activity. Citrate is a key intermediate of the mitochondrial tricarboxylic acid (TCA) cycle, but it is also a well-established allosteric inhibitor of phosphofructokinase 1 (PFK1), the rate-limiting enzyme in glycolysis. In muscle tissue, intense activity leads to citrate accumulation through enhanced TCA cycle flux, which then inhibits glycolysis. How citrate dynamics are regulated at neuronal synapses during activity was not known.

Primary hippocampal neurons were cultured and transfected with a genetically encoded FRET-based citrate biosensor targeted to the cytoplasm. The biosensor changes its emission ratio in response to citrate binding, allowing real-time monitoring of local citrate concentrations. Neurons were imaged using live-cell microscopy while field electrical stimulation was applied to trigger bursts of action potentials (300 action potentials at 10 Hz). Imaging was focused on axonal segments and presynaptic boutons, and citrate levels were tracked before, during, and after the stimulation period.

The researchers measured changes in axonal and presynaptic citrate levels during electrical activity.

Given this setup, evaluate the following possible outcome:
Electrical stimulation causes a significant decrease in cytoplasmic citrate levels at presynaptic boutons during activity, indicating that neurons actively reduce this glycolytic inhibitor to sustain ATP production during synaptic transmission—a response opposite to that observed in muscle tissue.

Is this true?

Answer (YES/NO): YES